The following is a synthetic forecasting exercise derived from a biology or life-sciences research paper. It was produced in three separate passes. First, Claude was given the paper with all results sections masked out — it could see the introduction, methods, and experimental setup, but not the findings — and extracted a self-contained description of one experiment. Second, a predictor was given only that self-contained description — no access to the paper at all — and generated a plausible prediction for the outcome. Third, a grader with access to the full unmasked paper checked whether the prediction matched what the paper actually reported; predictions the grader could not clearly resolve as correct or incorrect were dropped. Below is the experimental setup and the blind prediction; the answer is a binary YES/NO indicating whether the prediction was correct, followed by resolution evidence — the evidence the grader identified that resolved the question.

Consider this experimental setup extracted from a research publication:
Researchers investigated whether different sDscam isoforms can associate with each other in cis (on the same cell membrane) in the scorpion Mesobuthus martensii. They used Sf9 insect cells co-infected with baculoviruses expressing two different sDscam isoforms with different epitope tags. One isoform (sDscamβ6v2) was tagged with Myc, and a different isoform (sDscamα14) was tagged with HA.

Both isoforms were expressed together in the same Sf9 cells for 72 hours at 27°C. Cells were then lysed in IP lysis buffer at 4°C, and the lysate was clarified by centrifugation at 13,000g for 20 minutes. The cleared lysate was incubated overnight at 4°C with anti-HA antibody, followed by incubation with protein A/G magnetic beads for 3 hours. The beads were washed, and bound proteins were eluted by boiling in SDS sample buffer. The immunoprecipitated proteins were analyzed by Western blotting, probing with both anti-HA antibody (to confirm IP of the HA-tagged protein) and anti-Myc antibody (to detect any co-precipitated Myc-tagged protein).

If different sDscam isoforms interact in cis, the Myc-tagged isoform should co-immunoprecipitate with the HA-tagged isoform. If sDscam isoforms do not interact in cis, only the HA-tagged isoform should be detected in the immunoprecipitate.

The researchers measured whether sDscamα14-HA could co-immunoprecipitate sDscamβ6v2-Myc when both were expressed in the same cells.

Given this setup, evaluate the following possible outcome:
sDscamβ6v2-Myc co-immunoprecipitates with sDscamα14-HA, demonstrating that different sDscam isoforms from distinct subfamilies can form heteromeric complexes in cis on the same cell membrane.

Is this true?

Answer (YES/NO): YES